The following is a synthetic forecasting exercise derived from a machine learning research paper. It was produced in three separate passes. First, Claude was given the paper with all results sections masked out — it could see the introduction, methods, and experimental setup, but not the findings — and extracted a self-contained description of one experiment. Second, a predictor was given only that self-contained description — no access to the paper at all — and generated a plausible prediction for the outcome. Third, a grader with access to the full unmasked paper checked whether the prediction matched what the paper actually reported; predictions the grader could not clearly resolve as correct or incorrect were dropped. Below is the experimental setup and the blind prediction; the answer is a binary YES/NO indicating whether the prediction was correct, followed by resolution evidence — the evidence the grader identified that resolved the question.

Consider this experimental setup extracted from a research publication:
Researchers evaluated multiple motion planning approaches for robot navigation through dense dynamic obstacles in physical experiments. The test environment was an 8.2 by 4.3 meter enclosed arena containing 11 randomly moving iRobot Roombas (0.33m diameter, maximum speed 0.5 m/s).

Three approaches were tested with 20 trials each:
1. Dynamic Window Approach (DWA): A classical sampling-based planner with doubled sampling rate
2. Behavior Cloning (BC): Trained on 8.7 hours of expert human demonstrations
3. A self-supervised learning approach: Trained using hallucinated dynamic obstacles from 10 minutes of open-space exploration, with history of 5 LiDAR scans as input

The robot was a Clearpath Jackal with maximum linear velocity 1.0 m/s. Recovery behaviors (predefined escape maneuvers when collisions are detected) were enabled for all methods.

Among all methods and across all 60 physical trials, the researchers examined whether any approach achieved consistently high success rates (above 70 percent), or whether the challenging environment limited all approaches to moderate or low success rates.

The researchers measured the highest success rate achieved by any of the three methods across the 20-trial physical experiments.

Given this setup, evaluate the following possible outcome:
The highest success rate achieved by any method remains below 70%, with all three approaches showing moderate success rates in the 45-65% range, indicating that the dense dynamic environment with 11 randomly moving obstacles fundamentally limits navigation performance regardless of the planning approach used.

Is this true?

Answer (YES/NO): NO